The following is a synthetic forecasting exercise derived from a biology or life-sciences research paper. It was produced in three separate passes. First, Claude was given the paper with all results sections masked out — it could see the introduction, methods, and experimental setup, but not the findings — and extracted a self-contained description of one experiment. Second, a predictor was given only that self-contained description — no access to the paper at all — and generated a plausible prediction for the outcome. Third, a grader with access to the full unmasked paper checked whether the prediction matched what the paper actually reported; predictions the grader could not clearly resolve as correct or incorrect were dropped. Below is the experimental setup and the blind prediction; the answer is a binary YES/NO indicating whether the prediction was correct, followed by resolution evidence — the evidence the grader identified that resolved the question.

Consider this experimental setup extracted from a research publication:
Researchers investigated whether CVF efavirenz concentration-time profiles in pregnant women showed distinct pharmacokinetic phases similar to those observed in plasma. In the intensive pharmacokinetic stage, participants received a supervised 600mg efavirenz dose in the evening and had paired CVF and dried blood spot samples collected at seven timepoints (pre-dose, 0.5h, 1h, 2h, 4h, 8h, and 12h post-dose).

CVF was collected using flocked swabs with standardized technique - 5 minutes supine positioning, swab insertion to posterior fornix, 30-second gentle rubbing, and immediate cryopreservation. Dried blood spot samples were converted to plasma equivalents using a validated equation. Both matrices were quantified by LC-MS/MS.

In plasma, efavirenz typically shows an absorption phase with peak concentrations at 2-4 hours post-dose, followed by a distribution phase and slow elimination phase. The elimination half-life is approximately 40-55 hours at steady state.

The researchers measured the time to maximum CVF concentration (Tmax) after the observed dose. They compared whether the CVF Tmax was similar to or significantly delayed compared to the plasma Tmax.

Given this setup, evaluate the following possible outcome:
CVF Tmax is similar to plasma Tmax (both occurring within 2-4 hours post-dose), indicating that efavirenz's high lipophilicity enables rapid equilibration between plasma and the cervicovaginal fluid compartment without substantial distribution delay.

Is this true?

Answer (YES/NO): NO